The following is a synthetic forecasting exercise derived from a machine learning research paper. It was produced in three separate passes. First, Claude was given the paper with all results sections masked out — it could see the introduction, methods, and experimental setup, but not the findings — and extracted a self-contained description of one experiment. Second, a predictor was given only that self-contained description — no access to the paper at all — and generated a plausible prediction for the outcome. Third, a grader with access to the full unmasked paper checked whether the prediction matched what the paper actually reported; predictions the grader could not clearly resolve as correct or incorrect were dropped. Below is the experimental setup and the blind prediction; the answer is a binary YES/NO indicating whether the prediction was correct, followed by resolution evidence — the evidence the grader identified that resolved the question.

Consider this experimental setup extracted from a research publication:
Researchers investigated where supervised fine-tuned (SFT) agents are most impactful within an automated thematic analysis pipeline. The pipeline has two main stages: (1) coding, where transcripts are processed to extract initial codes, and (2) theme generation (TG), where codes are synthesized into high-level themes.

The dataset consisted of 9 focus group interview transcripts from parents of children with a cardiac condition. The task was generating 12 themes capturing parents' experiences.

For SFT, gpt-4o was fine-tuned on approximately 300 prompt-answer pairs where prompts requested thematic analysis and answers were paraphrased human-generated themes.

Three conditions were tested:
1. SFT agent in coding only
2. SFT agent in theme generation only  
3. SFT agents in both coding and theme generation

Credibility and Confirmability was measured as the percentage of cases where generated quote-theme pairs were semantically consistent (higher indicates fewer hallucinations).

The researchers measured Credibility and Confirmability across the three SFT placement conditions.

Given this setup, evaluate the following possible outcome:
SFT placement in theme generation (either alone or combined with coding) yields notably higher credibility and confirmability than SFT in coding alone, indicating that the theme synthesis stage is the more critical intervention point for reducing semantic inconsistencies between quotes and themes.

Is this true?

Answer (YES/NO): YES